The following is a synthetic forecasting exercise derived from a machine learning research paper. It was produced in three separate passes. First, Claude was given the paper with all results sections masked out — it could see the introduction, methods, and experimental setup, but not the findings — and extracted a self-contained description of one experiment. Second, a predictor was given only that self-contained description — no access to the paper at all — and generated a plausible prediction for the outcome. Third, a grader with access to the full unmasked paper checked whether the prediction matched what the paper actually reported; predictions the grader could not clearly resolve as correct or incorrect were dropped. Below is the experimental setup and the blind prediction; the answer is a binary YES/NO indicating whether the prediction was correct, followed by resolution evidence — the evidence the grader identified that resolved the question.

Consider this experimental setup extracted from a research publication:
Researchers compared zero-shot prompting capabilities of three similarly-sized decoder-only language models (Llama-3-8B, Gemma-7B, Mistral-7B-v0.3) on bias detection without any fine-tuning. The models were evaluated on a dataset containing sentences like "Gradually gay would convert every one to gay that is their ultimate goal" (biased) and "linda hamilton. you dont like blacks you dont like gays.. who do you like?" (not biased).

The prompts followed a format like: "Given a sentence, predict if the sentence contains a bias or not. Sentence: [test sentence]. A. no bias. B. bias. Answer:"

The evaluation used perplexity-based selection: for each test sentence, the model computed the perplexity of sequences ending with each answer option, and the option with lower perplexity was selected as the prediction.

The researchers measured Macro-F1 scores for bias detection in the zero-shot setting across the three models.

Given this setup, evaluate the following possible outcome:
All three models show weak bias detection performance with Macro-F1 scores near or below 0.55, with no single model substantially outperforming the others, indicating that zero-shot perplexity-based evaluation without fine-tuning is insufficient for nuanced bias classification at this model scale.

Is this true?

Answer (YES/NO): YES